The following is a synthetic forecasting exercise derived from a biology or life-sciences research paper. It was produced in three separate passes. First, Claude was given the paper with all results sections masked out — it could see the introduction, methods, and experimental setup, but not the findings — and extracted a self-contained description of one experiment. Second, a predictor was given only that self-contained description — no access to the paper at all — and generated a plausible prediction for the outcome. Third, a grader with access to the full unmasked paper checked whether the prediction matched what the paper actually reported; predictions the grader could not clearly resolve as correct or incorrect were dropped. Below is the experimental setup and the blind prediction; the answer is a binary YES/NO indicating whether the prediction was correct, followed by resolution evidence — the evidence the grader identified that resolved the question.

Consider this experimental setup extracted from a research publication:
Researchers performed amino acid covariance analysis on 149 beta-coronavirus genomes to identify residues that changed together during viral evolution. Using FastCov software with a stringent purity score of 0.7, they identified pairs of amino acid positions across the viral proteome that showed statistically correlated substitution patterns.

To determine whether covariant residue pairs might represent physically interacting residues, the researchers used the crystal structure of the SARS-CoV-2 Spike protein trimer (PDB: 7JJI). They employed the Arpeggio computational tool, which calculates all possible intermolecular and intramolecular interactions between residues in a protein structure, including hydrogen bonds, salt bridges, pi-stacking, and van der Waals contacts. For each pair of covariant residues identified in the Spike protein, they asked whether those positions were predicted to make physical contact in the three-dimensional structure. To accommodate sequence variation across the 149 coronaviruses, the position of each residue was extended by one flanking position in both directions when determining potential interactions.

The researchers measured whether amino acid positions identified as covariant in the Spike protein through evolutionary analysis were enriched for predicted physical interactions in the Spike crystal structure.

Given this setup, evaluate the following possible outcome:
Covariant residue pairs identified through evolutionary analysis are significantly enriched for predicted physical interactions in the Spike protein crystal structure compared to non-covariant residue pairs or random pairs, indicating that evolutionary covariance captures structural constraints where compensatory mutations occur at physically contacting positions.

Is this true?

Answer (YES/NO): YES